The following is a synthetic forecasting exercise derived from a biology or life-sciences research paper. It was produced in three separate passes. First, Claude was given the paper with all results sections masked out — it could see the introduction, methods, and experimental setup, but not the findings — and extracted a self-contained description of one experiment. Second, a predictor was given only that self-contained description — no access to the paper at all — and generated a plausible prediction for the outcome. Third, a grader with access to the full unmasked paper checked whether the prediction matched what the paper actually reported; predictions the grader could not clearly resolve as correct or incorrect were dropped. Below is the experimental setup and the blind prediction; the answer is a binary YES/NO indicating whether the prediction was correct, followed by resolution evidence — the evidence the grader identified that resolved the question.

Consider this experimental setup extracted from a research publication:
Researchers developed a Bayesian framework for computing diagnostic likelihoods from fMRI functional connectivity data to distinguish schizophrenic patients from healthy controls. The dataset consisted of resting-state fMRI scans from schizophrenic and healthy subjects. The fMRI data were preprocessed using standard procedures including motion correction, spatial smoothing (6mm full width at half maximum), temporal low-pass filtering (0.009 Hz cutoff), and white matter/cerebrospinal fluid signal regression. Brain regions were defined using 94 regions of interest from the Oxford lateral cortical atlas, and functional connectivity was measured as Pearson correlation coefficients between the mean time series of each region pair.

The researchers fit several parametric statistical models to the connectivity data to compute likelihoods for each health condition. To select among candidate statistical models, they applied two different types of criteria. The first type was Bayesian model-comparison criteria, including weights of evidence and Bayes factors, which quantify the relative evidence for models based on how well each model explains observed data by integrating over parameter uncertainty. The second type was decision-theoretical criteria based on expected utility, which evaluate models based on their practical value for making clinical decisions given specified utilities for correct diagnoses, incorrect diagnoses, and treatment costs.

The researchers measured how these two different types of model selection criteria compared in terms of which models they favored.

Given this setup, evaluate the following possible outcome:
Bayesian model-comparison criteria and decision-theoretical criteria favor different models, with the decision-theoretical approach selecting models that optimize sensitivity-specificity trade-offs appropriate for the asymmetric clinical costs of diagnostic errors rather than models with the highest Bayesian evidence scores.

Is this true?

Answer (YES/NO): NO